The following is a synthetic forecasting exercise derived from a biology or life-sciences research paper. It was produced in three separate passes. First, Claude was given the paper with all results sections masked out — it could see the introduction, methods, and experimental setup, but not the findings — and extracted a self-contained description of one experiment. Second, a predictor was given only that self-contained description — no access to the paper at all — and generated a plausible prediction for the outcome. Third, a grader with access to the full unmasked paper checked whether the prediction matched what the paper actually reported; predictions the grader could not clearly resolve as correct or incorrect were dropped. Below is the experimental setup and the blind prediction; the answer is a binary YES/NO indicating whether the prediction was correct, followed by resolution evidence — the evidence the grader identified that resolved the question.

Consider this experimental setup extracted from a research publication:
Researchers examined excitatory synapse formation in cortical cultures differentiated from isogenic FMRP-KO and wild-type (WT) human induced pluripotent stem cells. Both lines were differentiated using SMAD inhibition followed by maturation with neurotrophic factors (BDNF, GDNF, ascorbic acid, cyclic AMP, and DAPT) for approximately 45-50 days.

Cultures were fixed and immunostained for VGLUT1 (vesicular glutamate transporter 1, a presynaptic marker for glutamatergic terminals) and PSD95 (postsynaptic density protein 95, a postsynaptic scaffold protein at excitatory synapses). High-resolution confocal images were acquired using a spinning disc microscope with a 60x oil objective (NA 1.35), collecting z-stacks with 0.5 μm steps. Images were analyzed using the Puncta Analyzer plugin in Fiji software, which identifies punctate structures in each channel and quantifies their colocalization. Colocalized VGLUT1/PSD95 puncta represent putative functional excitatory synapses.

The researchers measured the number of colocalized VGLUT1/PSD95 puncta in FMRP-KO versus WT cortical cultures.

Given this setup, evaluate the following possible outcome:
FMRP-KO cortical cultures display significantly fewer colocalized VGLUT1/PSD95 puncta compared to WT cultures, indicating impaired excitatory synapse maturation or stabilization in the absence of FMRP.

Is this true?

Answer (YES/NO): NO